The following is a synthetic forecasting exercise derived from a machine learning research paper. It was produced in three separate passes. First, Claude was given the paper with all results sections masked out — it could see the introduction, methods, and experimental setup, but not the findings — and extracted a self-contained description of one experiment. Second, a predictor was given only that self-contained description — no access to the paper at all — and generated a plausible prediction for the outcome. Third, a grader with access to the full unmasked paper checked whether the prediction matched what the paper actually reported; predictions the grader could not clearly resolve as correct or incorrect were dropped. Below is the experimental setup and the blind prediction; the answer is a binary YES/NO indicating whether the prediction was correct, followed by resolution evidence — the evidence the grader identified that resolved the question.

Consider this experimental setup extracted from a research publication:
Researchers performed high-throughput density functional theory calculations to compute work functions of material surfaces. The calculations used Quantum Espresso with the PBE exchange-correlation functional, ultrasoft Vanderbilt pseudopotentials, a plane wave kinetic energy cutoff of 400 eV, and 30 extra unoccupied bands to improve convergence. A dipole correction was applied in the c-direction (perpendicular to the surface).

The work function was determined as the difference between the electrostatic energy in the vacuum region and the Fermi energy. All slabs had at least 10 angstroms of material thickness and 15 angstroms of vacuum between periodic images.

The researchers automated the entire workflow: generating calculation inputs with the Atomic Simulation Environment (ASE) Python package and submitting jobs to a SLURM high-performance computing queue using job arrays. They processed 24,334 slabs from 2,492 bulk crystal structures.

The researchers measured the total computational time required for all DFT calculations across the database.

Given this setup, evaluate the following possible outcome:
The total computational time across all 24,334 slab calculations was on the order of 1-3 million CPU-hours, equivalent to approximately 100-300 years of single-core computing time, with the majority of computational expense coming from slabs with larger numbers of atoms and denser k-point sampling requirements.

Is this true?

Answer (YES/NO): NO